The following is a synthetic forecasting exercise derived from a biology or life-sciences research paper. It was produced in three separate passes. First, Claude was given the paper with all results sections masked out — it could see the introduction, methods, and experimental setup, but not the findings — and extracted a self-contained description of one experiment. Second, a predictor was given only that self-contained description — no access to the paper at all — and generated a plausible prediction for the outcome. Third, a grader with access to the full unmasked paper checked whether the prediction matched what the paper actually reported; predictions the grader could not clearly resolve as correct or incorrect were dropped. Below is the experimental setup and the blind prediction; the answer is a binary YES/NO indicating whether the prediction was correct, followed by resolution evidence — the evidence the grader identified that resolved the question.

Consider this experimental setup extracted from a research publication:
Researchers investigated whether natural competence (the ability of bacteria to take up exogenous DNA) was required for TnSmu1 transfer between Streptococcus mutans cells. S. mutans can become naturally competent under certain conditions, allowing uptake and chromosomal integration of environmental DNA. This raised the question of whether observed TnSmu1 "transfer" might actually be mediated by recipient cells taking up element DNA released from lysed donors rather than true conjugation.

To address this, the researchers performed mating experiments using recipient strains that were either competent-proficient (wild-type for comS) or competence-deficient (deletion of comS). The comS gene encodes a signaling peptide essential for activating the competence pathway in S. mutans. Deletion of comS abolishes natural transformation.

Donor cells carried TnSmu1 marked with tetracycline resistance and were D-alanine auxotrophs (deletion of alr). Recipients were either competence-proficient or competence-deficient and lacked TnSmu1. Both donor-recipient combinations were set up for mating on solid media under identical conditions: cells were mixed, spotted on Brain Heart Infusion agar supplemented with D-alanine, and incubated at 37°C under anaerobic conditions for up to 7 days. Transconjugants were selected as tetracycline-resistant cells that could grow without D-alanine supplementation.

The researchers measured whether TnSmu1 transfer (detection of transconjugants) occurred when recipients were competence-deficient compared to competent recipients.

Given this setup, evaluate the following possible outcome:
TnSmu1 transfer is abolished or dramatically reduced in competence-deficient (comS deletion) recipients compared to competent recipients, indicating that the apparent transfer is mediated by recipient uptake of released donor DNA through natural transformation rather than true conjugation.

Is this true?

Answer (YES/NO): NO